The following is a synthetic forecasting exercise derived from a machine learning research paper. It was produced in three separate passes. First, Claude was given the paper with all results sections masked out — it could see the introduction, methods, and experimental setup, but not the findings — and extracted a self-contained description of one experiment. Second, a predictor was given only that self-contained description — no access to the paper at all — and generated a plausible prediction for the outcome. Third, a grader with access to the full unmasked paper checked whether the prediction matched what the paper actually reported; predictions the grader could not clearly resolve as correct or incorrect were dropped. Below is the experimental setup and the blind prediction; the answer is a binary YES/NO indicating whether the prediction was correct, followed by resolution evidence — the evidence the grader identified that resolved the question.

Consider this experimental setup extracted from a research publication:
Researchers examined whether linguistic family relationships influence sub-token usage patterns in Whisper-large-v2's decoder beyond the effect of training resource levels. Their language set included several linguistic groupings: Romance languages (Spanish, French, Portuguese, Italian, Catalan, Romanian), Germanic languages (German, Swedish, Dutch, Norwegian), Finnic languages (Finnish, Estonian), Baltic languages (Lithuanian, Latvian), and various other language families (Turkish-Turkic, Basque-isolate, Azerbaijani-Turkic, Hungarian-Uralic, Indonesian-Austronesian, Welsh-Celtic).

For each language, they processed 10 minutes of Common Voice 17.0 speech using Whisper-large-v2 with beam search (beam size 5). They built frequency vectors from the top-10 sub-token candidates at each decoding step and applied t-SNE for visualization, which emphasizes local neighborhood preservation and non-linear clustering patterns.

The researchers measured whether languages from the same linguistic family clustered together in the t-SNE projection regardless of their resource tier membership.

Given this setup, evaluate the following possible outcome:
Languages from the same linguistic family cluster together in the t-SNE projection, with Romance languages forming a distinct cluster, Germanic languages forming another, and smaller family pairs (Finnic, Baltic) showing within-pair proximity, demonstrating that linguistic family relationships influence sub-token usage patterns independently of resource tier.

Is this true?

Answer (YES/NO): NO